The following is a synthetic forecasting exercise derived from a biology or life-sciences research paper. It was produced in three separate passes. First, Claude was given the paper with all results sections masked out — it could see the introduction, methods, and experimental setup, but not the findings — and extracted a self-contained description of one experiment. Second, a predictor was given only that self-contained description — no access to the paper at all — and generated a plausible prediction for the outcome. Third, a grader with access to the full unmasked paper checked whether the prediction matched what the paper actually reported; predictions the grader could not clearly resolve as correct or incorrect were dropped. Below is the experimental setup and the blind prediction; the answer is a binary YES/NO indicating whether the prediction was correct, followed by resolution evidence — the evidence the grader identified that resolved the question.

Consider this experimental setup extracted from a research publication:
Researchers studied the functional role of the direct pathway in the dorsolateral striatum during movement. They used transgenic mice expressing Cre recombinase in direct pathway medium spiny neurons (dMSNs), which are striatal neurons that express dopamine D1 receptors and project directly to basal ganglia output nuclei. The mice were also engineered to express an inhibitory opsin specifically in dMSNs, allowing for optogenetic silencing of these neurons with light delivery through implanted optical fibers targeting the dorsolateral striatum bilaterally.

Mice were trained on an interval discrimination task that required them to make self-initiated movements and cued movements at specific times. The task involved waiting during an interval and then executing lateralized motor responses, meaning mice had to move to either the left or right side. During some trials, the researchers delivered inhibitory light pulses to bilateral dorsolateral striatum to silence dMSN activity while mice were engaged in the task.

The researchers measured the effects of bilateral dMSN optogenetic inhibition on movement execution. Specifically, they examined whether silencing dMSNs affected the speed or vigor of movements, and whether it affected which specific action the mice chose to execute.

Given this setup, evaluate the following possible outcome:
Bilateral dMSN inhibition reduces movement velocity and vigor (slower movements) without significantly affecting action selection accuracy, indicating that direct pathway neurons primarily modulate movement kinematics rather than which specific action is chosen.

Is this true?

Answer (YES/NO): YES